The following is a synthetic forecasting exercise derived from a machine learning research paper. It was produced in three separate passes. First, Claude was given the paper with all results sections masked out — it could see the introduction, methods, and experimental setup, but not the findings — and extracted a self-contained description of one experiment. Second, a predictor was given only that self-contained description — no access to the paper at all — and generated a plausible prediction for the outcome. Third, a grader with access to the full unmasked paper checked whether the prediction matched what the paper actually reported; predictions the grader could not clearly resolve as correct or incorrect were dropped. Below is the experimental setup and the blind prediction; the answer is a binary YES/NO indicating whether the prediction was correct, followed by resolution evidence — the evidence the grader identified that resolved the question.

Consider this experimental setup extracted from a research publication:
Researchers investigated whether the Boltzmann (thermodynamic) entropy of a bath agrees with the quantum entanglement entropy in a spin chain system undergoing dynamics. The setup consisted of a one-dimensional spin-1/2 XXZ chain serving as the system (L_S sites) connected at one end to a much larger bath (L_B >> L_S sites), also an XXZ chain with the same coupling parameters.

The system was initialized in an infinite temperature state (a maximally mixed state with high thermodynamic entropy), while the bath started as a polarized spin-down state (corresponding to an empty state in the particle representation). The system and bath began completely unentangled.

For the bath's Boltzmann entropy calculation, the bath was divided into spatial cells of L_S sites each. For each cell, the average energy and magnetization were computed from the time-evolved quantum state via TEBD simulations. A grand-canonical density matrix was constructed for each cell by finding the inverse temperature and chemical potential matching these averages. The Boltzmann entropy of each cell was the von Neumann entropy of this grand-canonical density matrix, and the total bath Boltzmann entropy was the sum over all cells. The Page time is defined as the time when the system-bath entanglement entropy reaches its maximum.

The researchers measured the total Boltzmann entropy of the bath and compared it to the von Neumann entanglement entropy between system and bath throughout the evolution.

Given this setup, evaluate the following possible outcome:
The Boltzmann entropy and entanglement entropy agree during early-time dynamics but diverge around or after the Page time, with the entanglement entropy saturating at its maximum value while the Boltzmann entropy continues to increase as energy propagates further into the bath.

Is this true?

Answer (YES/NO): NO